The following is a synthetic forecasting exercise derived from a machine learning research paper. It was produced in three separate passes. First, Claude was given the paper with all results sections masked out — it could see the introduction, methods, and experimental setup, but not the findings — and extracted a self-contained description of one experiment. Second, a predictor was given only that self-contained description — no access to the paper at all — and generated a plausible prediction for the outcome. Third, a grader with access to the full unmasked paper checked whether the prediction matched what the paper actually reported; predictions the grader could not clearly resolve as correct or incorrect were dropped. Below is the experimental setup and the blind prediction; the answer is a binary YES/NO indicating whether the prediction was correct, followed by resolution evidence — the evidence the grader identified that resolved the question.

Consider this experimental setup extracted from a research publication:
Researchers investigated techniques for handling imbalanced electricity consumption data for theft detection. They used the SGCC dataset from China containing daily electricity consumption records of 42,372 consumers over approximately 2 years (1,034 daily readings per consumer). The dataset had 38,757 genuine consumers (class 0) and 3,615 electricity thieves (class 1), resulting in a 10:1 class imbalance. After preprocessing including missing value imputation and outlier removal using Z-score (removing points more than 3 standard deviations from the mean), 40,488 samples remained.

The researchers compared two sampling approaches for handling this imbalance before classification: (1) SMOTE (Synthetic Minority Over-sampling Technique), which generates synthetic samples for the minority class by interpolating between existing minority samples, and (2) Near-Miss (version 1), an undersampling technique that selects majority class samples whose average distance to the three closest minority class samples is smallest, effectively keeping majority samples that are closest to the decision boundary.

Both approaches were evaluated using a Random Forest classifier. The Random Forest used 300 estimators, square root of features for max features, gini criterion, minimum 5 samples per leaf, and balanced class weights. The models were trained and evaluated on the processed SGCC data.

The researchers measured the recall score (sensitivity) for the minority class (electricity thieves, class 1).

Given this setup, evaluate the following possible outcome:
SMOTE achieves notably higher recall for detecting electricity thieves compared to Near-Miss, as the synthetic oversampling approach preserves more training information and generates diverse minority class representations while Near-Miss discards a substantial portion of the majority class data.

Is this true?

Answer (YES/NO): NO